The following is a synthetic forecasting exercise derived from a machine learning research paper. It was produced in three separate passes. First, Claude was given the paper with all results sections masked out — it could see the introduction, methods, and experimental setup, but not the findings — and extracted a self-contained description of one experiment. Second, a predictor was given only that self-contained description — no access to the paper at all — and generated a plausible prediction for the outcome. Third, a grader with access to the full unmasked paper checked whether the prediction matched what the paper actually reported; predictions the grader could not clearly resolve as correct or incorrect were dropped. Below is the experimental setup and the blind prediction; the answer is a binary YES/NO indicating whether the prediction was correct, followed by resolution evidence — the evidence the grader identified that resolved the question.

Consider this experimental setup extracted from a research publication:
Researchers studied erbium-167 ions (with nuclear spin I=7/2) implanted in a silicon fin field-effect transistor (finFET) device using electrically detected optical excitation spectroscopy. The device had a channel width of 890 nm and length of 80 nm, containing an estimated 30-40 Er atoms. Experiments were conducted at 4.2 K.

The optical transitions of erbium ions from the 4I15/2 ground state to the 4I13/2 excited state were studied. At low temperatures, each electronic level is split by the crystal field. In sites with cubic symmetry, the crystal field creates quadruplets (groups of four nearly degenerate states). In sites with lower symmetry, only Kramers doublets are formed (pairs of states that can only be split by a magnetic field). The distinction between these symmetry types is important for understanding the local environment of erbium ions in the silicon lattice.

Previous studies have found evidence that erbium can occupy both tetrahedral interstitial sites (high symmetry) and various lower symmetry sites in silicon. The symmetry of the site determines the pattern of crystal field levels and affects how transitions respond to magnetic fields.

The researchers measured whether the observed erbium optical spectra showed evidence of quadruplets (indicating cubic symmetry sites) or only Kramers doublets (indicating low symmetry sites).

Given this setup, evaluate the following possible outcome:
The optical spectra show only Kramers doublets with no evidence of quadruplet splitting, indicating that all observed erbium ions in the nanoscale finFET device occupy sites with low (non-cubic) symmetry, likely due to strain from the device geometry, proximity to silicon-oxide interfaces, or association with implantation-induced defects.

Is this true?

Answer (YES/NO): NO